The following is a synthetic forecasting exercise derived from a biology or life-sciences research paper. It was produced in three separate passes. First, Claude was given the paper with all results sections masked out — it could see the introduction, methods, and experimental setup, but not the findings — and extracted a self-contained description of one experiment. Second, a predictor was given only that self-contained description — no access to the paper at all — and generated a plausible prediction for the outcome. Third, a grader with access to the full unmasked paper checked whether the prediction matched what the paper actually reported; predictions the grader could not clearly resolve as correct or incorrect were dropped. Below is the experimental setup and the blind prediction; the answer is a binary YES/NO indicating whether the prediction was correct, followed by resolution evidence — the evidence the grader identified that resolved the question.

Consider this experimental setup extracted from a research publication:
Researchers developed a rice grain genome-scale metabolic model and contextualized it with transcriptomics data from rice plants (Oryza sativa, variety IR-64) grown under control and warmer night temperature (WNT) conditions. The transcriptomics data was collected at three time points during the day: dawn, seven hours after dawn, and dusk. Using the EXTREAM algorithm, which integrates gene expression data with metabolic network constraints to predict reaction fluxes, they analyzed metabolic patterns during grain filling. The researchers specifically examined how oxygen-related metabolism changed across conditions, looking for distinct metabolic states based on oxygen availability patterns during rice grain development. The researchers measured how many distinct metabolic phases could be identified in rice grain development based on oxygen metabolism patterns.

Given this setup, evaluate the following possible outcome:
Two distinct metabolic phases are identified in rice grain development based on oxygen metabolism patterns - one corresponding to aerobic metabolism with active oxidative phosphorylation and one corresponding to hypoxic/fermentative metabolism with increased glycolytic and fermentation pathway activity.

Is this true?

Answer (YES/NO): NO